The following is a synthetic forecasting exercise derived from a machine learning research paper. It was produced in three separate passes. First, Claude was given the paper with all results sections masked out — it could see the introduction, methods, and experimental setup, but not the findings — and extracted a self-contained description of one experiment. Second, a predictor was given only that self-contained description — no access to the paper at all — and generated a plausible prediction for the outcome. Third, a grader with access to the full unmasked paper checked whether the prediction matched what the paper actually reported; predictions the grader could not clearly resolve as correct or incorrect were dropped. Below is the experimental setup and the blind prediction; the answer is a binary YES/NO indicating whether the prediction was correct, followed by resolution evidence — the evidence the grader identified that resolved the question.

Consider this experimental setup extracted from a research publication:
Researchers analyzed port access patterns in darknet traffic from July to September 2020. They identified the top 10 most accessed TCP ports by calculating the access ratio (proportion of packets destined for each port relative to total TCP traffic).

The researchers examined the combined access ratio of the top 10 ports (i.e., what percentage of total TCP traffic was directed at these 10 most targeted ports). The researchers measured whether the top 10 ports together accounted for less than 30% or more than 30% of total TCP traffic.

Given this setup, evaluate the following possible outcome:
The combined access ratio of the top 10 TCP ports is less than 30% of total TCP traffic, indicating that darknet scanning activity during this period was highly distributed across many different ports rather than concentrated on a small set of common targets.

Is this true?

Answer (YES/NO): YES